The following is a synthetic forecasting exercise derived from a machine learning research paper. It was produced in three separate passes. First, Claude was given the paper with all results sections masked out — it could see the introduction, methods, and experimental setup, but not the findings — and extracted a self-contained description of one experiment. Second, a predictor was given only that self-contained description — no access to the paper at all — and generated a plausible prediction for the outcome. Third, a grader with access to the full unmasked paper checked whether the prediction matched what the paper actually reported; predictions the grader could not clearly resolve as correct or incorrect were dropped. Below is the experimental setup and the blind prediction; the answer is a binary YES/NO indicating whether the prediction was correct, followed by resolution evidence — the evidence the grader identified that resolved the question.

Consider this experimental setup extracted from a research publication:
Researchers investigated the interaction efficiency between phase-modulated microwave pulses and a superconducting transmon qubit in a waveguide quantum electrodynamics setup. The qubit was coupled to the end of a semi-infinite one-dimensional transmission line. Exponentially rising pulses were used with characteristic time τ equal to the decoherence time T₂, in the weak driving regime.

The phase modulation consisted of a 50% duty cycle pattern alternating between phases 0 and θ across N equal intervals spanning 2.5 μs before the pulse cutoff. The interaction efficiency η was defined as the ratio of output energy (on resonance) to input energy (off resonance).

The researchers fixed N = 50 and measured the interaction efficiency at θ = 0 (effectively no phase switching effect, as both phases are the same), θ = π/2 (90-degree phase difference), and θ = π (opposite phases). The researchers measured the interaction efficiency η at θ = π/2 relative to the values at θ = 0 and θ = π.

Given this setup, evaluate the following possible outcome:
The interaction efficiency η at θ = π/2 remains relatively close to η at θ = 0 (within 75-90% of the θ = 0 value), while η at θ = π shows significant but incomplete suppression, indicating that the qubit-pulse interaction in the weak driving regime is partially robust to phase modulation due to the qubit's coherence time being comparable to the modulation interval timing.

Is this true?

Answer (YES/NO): NO